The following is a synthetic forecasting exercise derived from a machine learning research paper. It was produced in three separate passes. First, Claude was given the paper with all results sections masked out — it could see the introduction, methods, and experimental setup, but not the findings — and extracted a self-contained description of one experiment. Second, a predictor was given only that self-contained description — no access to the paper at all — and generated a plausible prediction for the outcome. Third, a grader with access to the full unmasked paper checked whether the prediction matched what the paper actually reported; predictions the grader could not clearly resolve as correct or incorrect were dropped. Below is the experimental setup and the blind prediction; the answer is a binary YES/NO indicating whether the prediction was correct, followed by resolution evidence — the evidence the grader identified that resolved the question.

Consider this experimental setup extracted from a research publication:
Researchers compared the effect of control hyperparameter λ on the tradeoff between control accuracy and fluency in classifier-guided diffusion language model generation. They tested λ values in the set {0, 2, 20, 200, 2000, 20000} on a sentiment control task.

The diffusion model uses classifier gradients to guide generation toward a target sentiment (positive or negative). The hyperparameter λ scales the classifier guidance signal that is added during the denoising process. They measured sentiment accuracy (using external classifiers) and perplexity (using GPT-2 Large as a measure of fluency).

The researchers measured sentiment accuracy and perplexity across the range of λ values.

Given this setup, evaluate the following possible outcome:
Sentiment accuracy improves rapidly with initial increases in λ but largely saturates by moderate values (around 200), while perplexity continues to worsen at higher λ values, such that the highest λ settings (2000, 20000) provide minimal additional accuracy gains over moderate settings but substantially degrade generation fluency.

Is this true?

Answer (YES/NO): NO